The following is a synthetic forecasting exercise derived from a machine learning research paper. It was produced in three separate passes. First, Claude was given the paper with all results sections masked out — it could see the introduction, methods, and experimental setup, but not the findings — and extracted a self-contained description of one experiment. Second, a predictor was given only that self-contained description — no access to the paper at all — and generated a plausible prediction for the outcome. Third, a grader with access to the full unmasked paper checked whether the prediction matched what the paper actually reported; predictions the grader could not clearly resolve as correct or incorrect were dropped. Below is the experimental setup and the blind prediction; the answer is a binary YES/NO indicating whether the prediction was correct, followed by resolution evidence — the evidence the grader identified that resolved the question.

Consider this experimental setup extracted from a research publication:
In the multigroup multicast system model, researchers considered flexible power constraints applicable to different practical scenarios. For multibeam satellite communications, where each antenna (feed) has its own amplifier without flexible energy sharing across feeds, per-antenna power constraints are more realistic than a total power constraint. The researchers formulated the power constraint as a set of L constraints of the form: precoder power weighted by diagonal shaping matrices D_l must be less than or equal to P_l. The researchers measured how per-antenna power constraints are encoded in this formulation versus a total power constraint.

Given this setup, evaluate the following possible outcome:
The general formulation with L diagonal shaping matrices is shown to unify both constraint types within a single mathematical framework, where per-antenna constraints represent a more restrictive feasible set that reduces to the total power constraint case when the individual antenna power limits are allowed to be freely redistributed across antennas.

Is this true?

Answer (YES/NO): NO